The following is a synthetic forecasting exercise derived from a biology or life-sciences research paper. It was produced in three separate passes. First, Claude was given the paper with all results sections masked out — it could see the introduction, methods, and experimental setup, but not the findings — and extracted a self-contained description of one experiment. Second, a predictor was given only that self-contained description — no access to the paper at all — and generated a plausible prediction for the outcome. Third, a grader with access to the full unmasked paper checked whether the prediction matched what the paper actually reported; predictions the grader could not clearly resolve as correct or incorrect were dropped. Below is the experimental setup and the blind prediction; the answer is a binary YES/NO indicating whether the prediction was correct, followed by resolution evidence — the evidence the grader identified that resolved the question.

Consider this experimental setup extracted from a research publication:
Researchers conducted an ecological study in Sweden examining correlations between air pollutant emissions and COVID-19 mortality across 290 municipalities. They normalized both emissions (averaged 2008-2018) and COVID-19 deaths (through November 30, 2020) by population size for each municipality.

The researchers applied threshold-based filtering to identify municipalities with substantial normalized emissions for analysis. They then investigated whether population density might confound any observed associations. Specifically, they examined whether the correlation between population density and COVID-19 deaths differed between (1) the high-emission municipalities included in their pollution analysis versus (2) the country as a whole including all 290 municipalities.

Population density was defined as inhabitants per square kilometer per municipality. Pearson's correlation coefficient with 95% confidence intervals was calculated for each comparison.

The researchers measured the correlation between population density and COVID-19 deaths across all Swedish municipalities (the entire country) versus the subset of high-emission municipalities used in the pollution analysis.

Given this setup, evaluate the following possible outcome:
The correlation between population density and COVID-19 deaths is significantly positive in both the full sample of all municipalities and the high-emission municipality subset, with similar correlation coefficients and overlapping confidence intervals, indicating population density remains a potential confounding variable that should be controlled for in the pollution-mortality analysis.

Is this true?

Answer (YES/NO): NO